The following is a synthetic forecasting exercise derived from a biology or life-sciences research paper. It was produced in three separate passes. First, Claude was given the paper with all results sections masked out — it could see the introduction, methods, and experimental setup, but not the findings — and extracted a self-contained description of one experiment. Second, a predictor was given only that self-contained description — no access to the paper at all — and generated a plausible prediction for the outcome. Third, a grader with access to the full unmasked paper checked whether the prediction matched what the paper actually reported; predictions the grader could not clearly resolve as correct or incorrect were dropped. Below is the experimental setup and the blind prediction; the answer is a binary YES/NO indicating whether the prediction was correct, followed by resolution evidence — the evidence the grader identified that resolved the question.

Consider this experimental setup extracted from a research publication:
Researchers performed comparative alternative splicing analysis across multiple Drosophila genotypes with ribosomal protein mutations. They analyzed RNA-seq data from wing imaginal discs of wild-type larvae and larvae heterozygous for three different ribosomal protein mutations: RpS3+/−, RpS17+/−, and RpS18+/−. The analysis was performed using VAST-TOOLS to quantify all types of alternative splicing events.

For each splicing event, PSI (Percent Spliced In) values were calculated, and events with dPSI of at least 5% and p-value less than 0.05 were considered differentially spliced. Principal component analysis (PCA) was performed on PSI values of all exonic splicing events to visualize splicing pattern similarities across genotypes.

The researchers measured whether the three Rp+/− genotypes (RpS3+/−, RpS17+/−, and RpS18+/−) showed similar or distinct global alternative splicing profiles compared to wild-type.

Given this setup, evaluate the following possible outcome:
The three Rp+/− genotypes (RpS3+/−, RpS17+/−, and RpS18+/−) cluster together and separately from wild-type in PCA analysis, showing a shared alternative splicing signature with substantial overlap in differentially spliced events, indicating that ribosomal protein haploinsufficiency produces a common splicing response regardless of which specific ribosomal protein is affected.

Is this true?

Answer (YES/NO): YES